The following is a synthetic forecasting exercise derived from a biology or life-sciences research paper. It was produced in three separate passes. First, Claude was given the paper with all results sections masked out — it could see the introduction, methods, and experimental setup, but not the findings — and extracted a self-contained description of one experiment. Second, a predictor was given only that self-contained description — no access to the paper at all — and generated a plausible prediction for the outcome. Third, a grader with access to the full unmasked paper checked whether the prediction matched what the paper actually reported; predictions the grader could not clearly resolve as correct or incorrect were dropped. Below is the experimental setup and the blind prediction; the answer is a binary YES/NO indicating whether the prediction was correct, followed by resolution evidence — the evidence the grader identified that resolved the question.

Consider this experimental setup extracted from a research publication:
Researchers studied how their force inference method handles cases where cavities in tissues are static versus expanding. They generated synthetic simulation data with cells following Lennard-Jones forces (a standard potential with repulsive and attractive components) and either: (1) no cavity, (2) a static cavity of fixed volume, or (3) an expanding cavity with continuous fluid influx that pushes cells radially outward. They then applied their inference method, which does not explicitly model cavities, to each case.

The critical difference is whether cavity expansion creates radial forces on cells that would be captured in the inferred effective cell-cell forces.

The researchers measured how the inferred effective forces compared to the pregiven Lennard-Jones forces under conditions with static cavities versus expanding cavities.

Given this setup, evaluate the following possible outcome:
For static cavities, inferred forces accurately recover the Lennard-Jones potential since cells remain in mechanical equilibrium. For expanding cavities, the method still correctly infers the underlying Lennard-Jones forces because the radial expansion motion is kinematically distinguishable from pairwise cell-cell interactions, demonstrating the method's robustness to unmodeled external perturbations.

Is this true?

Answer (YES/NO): NO